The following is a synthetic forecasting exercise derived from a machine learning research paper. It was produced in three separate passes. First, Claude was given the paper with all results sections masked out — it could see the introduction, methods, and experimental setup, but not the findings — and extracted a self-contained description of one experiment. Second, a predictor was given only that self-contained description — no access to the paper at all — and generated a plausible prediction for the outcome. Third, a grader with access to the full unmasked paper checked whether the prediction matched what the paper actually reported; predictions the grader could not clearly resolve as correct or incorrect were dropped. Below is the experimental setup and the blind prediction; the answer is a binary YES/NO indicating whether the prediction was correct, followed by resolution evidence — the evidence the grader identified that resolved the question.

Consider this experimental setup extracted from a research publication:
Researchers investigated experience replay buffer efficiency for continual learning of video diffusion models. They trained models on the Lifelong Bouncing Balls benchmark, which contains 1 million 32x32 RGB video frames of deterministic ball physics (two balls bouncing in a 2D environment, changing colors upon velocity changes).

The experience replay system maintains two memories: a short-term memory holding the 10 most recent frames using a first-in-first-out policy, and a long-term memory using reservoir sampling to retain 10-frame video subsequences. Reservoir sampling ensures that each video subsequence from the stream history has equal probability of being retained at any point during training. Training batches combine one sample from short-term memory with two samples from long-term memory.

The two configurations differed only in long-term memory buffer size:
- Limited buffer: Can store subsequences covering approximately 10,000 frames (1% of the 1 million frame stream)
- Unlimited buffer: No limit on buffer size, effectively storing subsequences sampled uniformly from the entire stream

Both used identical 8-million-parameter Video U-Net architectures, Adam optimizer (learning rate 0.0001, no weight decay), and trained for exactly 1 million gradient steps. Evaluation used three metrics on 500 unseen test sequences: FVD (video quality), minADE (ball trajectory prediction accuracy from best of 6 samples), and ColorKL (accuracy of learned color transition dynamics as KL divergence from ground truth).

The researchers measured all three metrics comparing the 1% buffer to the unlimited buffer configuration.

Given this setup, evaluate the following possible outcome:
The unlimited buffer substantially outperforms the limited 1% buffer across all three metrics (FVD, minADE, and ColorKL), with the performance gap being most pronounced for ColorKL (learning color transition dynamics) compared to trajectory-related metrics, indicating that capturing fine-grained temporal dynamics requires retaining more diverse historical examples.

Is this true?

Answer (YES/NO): NO